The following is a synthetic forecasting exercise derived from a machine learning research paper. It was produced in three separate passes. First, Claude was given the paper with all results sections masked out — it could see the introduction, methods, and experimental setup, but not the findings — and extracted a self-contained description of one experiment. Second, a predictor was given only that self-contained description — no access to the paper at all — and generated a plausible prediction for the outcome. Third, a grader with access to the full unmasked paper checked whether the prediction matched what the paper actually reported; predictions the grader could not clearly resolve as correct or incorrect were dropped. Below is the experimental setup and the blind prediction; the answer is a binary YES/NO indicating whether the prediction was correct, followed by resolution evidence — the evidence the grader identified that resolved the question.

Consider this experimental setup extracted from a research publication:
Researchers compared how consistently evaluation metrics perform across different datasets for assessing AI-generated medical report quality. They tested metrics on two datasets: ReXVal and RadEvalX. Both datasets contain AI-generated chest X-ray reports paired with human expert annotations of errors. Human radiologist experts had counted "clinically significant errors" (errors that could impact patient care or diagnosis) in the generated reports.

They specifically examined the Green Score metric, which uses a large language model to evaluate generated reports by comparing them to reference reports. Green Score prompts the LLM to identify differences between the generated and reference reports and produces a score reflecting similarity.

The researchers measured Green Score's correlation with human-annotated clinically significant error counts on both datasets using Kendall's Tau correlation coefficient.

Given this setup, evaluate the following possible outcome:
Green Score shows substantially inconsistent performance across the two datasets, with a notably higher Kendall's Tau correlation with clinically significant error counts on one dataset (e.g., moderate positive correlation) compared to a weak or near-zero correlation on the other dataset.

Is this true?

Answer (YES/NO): NO